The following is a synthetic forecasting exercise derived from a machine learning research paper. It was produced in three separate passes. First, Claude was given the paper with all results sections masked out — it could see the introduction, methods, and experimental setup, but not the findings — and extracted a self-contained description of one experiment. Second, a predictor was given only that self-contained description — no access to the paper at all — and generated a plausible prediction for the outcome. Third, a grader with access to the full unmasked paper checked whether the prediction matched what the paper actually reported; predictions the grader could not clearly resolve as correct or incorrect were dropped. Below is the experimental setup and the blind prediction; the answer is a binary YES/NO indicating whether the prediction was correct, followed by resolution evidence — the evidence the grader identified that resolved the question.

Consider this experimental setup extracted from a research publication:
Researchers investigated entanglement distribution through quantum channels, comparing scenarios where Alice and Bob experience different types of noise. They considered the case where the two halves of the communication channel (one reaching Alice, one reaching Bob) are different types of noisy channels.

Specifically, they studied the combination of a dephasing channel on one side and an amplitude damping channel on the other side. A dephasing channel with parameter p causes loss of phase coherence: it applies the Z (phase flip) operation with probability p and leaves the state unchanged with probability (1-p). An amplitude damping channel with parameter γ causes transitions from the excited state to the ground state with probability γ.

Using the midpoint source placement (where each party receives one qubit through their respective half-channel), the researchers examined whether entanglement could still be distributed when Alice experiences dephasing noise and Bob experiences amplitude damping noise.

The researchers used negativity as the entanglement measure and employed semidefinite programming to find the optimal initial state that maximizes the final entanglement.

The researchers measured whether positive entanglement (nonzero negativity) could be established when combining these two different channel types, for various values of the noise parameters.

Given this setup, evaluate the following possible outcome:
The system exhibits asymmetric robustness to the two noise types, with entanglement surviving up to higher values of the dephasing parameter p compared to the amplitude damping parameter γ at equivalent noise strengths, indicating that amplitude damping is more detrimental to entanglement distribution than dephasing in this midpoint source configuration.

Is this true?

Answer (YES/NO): NO